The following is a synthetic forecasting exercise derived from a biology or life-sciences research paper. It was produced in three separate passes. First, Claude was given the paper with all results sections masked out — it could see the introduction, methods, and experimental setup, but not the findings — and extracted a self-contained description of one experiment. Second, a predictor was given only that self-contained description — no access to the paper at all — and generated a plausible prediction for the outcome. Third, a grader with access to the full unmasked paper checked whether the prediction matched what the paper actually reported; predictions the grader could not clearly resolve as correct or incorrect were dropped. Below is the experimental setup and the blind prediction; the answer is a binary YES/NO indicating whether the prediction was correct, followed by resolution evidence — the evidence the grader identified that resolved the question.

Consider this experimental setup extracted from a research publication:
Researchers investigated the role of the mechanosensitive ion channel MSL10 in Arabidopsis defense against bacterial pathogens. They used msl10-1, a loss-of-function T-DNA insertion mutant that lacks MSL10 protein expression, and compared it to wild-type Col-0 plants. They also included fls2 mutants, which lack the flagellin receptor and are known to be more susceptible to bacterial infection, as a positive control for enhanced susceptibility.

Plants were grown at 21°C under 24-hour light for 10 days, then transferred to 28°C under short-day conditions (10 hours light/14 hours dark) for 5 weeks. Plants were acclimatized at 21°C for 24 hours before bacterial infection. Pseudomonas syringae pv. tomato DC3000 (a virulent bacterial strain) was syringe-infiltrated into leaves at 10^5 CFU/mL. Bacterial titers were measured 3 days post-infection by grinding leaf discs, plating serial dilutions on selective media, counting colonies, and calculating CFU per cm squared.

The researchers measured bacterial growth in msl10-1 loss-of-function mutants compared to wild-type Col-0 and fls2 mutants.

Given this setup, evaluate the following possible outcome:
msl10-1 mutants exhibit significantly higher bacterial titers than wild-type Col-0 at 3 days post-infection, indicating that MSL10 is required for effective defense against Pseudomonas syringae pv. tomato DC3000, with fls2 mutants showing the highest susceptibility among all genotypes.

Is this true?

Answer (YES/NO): NO